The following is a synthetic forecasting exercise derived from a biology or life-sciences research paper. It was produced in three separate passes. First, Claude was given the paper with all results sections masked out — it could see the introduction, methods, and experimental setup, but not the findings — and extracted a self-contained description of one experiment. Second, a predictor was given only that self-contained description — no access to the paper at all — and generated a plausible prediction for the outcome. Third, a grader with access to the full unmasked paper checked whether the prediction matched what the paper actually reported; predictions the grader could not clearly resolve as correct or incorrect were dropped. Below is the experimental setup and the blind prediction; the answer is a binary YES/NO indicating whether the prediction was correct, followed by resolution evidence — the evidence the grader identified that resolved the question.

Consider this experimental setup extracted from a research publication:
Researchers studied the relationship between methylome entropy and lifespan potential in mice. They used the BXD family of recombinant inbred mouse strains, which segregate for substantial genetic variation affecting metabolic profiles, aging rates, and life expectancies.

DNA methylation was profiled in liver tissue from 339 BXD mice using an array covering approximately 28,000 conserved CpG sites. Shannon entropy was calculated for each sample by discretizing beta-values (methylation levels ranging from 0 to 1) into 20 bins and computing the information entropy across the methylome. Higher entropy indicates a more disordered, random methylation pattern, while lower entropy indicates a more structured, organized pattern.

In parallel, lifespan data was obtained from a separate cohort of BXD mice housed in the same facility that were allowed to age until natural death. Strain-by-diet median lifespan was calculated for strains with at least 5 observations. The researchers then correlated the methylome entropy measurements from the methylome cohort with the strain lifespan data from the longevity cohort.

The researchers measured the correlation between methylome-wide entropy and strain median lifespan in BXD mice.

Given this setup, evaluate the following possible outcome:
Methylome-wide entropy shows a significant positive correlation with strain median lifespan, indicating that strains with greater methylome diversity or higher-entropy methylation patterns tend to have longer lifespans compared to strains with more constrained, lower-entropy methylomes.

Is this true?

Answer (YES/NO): NO